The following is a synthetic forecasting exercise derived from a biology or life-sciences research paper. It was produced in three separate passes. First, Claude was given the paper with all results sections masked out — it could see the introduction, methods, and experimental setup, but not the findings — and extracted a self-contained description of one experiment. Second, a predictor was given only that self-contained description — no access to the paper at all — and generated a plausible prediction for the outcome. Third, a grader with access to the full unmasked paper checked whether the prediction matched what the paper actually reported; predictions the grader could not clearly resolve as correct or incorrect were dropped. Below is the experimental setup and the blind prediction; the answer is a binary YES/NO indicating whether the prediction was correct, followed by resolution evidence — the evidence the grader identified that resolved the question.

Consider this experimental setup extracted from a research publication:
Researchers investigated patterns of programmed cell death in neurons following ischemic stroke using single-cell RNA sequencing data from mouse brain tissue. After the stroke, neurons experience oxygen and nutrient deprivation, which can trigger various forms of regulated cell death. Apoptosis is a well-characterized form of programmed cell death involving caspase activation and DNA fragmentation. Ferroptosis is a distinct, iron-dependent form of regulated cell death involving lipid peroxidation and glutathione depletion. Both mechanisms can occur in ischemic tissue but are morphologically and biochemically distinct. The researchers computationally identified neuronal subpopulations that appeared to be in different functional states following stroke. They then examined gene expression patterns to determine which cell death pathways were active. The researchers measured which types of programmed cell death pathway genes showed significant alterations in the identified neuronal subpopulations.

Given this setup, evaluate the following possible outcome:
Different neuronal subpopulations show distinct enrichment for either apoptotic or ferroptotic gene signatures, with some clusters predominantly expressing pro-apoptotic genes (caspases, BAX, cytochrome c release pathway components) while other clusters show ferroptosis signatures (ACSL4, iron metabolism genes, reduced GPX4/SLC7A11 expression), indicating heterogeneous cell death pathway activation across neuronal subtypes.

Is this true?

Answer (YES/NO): NO